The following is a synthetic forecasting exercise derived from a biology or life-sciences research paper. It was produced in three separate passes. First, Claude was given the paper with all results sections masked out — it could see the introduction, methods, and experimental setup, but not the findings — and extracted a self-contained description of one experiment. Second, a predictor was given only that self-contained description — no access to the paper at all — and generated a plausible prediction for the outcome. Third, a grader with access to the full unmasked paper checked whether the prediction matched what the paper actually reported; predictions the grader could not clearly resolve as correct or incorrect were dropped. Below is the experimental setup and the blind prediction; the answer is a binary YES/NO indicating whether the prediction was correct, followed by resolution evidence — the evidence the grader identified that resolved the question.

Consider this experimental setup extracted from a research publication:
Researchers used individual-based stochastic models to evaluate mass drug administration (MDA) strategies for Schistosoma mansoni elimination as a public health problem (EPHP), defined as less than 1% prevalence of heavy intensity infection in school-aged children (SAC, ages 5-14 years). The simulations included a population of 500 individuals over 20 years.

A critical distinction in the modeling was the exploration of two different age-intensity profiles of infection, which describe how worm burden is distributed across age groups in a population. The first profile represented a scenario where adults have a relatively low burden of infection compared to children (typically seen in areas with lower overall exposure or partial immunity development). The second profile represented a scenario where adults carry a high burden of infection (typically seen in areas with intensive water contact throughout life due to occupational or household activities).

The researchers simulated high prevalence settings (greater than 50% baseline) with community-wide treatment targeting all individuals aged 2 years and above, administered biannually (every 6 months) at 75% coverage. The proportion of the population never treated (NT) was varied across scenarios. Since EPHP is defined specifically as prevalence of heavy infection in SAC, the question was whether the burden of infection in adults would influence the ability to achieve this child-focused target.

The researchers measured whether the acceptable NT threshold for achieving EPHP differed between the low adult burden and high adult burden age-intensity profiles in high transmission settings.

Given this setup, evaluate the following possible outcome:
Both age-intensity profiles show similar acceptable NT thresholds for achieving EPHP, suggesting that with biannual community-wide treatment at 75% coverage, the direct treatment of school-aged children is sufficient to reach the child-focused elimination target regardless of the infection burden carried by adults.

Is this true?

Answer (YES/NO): NO